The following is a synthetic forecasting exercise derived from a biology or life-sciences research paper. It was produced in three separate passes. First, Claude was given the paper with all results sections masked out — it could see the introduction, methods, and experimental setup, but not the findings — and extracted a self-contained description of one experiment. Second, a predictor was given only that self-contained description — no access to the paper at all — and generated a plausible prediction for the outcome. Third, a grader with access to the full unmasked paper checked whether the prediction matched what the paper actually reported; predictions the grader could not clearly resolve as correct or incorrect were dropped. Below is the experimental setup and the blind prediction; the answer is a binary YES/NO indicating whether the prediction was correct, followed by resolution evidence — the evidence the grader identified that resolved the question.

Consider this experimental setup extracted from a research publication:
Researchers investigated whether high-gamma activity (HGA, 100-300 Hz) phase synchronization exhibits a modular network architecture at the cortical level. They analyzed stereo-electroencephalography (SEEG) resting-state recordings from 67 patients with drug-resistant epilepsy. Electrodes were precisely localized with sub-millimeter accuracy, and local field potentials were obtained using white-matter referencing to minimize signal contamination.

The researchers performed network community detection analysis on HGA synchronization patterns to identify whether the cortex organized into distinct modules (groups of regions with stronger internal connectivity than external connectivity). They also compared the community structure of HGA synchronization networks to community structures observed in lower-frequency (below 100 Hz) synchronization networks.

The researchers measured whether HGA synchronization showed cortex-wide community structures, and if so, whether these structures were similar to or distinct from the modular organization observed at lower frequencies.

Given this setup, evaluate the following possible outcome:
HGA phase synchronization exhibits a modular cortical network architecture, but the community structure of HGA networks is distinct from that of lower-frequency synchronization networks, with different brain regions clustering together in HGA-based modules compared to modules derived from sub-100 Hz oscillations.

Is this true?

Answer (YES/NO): YES